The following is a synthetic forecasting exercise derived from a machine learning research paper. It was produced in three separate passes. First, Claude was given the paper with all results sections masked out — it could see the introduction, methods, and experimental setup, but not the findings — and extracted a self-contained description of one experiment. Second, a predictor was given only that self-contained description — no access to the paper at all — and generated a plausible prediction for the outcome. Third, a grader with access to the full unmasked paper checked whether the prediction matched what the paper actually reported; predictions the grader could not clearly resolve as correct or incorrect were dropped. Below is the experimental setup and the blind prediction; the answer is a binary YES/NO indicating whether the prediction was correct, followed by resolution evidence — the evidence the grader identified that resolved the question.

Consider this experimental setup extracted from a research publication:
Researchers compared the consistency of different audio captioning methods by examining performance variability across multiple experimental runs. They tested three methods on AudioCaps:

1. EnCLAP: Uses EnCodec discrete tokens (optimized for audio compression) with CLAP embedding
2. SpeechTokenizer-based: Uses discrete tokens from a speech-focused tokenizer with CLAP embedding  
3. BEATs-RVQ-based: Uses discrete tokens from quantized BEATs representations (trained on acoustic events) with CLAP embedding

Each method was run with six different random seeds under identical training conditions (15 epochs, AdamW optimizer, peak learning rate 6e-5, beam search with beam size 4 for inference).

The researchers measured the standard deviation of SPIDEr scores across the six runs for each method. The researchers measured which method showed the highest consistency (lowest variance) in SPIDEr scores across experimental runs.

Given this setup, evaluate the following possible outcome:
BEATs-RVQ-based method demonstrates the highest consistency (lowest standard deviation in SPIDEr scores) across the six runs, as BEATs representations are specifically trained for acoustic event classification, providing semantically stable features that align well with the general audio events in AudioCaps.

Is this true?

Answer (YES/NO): YES